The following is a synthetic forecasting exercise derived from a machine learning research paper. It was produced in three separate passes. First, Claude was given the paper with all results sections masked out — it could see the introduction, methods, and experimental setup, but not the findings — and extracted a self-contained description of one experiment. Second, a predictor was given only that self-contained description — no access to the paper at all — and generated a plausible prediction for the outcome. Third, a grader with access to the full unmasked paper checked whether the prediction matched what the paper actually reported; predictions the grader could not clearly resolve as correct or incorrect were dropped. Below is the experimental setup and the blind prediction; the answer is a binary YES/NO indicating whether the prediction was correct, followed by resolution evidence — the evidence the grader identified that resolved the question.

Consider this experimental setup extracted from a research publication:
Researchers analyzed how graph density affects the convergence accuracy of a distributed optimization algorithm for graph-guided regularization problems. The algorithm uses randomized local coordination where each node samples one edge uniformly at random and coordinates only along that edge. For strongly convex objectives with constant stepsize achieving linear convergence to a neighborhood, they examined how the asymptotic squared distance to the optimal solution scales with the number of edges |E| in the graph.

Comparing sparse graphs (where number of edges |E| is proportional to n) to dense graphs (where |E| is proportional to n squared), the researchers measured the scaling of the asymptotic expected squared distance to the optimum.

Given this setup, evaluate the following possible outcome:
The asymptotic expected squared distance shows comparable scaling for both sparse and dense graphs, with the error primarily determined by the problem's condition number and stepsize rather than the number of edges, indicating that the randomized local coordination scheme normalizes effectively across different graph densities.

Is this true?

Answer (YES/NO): NO